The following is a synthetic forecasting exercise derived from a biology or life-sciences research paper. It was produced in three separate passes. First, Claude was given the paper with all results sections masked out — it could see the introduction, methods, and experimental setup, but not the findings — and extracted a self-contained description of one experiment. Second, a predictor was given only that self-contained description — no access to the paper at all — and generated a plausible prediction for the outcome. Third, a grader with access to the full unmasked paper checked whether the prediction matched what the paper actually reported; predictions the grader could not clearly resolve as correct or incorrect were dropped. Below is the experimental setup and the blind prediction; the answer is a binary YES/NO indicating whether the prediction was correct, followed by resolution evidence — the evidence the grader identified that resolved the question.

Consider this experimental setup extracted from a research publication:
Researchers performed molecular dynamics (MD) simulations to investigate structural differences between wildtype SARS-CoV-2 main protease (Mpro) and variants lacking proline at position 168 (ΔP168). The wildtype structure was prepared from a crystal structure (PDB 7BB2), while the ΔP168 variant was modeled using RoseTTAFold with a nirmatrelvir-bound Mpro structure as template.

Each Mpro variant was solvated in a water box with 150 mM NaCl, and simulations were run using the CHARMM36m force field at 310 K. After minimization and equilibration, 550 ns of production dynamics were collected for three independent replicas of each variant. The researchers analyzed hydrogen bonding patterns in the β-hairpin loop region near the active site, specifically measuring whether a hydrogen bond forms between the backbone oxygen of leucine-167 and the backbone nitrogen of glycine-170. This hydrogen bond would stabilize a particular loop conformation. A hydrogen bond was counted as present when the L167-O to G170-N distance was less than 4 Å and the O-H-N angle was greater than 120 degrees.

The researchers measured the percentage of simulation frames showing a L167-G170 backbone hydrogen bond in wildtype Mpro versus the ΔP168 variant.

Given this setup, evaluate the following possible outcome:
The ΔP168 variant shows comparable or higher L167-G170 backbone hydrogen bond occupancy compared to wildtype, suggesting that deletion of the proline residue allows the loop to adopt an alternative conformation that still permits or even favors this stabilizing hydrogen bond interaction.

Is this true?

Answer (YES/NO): NO